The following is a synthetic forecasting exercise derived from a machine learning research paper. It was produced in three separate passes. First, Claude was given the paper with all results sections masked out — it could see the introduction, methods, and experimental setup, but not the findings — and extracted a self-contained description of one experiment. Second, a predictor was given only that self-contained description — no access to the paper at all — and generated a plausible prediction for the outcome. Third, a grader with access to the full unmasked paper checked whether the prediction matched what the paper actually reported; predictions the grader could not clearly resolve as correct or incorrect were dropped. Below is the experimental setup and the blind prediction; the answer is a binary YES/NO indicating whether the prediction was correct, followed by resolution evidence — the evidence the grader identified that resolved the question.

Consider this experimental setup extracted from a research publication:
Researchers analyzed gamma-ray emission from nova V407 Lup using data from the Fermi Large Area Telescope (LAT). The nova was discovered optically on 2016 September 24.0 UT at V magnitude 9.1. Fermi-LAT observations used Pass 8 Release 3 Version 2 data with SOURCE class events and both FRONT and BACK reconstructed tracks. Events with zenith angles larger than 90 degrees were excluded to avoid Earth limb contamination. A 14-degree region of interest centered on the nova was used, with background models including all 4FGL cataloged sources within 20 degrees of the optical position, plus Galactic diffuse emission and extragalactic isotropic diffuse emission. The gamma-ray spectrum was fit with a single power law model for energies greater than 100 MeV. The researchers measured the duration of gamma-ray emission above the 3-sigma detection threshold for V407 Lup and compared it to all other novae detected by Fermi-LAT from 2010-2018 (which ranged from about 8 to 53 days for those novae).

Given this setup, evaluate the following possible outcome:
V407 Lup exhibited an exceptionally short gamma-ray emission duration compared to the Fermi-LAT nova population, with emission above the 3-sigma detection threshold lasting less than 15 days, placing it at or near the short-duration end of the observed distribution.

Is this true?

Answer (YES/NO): YES